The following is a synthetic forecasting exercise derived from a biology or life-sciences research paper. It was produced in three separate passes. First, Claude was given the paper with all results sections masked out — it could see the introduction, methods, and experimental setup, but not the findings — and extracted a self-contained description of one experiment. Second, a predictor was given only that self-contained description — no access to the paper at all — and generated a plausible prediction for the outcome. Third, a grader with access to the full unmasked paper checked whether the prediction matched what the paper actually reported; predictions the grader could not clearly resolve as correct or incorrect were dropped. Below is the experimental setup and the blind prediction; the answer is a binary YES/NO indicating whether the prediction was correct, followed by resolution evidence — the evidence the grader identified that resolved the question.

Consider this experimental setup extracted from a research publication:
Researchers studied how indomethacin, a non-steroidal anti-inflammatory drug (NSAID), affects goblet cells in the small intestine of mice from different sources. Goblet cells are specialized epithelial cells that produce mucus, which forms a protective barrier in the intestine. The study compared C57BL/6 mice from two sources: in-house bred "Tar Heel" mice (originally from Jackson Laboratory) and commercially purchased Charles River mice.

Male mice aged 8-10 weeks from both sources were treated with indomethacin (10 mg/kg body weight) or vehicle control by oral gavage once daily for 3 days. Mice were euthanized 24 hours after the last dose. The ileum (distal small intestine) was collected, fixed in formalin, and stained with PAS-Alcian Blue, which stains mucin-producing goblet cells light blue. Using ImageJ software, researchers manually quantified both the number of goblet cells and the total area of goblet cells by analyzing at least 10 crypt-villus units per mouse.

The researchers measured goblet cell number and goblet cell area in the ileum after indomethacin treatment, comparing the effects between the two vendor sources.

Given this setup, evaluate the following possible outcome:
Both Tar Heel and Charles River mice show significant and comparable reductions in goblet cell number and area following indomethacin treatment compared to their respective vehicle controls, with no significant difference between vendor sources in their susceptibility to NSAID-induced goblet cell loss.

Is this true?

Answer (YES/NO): NO